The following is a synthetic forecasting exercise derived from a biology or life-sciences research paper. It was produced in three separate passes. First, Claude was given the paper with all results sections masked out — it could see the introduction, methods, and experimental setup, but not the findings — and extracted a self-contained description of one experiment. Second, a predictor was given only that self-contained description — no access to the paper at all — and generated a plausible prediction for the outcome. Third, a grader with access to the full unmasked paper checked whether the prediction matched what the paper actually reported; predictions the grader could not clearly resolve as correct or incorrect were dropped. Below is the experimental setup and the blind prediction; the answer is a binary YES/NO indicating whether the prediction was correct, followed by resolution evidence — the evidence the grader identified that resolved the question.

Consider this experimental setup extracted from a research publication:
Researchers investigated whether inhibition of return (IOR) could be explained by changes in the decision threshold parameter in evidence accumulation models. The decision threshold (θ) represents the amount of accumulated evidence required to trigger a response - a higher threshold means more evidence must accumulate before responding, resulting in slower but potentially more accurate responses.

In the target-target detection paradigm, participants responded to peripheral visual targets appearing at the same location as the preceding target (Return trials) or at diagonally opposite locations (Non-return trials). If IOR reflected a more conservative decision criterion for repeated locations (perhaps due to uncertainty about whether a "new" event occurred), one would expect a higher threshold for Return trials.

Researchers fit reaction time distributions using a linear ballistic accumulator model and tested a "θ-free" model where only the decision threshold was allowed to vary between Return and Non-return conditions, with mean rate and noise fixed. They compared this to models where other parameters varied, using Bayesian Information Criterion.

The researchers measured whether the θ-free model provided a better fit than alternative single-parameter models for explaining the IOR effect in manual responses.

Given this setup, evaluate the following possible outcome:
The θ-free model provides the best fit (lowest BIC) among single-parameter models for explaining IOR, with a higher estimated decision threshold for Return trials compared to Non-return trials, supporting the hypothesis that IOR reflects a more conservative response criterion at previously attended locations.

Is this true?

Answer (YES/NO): NO